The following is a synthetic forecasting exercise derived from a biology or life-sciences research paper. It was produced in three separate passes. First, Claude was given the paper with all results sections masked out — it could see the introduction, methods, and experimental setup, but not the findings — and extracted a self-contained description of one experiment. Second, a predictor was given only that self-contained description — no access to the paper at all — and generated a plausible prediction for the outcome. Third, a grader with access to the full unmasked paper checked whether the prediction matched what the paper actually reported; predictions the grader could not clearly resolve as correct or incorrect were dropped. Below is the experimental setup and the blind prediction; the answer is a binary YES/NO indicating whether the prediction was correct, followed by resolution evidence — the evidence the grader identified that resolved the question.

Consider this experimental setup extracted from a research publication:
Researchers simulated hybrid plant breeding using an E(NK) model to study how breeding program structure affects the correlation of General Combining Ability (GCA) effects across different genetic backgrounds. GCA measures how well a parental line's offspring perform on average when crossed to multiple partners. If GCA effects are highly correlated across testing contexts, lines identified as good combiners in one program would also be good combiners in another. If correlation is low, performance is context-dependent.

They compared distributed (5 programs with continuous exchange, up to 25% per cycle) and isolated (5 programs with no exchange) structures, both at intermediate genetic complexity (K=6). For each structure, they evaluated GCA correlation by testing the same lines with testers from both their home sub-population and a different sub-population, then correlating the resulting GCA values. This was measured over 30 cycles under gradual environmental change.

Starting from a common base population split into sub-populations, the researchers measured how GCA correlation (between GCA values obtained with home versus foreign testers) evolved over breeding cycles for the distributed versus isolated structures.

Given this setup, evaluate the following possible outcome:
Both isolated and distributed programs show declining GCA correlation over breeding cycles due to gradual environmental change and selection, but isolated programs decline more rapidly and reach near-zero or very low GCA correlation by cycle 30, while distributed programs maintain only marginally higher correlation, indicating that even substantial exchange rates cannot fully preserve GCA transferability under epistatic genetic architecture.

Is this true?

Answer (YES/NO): NO